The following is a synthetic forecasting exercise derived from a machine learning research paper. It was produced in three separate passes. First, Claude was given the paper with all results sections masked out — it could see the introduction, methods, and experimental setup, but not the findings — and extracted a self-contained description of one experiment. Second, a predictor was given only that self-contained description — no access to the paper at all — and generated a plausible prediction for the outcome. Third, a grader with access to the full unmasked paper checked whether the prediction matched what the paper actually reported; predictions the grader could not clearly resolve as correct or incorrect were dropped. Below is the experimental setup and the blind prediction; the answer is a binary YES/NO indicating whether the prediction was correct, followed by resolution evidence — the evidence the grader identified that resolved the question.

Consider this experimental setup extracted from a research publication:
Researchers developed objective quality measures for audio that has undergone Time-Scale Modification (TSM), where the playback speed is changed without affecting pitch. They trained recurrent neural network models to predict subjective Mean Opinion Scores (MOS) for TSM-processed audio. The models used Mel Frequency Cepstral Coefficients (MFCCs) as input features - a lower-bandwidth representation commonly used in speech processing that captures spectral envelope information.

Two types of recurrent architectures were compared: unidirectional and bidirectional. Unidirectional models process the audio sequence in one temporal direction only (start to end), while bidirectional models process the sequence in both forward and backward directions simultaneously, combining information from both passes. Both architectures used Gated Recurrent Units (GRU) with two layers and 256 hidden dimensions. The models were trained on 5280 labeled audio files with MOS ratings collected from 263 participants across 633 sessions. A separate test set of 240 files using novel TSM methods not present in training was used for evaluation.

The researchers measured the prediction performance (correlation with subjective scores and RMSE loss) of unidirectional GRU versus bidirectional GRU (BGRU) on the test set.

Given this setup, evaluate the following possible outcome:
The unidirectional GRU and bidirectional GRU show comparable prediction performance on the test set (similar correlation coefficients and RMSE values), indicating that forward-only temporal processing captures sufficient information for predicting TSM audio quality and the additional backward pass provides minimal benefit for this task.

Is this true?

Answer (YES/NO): NO